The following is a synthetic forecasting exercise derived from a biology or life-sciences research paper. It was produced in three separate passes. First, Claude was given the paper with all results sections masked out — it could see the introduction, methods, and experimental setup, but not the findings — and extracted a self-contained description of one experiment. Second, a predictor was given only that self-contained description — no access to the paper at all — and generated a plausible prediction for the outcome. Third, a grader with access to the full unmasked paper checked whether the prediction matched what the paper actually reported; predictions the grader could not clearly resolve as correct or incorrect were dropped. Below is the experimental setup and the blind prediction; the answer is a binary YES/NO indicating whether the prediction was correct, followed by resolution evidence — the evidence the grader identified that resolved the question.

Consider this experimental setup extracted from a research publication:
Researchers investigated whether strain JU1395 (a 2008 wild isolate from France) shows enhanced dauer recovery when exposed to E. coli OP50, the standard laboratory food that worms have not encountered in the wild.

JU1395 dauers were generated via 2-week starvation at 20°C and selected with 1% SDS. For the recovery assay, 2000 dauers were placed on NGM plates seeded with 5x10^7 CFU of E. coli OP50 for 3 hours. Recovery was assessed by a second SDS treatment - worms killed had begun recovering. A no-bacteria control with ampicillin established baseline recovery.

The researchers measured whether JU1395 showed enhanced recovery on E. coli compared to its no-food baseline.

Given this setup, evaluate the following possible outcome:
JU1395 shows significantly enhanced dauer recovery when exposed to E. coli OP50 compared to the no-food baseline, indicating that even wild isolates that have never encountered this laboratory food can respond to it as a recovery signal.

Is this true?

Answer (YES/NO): NO